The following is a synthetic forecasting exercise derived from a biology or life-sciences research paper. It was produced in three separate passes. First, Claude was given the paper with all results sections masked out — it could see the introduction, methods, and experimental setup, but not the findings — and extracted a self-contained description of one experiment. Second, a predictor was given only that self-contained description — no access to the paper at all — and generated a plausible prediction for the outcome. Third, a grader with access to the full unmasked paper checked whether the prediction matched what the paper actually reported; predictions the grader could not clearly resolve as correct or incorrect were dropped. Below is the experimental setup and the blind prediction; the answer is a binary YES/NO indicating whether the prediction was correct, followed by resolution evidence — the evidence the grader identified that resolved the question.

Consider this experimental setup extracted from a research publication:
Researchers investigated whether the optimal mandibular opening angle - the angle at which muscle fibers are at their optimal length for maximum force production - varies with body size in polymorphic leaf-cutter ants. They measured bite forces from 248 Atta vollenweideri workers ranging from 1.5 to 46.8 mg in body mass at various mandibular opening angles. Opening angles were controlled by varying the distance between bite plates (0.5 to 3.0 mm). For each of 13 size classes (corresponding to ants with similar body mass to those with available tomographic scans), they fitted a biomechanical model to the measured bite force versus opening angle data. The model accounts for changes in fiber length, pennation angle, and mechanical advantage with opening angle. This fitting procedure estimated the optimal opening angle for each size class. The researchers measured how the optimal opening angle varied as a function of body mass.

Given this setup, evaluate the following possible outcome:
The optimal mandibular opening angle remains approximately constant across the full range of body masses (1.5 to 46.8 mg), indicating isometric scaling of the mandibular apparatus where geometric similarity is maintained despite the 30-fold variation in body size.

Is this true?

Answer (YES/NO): NO